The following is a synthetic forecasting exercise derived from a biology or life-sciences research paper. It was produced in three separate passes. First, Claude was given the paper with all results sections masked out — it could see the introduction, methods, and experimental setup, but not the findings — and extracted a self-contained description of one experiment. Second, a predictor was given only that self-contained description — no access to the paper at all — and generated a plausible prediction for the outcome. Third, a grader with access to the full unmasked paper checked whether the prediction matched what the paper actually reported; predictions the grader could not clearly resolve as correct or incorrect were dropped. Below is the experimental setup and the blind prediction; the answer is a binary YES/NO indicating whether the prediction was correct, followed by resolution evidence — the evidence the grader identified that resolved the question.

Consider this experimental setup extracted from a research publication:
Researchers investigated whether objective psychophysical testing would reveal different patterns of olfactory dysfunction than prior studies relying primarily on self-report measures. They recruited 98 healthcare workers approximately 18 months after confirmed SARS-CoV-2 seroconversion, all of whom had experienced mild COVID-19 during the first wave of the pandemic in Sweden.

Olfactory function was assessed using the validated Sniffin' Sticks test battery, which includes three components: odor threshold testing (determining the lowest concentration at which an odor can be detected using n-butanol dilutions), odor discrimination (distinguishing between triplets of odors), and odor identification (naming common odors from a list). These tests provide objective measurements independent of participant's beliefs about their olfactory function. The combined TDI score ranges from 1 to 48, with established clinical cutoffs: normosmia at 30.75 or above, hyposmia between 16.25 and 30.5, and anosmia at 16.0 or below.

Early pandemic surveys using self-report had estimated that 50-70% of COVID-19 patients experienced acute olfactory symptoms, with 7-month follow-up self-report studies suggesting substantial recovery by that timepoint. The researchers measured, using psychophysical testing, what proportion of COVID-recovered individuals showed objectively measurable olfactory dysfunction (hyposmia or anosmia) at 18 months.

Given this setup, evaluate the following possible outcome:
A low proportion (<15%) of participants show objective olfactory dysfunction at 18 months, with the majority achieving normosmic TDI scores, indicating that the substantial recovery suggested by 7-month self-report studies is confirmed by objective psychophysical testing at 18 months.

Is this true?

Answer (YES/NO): NO